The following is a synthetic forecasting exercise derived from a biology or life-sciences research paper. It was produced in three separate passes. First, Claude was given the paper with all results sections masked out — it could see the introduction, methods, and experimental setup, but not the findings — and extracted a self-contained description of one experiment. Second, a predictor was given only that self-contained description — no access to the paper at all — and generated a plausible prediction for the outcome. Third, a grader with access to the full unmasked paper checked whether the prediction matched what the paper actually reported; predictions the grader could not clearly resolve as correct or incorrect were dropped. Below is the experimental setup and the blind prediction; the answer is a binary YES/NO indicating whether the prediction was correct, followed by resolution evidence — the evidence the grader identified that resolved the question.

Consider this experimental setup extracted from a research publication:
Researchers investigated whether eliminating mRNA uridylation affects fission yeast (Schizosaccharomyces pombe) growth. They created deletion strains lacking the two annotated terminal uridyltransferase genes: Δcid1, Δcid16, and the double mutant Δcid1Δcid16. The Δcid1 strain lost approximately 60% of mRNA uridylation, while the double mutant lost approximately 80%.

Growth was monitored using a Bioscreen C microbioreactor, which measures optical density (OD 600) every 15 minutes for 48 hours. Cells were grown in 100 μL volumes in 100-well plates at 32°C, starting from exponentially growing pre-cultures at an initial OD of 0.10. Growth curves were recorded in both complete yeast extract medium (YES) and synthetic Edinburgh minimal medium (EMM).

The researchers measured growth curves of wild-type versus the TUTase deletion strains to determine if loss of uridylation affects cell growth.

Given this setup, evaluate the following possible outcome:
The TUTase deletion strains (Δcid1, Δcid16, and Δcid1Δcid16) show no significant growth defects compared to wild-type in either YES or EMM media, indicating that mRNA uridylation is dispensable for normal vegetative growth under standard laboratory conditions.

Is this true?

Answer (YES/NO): YES